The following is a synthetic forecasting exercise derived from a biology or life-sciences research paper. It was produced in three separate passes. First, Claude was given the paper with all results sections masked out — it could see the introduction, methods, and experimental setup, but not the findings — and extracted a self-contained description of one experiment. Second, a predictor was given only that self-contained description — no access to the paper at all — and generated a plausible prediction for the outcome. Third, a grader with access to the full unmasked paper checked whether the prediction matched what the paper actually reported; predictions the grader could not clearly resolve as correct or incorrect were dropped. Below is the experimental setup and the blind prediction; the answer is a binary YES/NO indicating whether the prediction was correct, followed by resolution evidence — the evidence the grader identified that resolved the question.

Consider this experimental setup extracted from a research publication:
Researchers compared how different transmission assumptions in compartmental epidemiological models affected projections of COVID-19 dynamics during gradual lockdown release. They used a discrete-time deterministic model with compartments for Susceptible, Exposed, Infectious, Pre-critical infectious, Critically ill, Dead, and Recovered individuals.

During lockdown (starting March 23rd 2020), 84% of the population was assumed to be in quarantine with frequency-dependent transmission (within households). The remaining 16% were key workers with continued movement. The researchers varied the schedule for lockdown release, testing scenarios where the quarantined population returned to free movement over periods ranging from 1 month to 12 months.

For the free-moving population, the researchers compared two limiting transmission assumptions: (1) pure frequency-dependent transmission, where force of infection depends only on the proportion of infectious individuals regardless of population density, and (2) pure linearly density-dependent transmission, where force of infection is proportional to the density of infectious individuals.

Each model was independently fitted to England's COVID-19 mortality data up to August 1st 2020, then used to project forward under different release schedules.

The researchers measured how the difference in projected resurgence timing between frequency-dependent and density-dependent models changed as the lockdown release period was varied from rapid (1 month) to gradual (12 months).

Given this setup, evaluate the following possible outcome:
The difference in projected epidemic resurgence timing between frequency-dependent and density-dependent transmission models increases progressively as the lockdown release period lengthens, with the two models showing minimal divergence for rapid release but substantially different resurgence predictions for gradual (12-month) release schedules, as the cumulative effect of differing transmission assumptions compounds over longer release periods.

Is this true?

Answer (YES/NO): YES